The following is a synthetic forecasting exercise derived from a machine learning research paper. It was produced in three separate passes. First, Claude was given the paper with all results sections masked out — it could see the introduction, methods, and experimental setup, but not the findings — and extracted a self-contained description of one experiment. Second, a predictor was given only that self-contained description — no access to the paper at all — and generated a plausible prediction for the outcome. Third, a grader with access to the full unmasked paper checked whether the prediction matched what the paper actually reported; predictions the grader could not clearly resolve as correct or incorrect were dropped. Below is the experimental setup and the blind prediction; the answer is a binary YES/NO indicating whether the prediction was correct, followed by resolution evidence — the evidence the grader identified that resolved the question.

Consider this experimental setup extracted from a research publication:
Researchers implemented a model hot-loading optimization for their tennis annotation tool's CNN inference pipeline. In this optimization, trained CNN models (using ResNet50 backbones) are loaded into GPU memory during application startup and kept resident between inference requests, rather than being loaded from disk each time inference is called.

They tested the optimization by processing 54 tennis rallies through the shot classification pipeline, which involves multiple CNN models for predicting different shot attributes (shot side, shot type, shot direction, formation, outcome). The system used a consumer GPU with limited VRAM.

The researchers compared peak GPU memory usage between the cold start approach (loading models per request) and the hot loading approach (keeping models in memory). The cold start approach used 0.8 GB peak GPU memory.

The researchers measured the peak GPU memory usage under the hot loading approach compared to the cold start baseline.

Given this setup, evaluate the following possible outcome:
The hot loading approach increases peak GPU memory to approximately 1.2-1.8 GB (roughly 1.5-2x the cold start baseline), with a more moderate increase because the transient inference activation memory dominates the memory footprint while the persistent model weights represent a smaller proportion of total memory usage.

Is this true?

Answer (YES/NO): NO